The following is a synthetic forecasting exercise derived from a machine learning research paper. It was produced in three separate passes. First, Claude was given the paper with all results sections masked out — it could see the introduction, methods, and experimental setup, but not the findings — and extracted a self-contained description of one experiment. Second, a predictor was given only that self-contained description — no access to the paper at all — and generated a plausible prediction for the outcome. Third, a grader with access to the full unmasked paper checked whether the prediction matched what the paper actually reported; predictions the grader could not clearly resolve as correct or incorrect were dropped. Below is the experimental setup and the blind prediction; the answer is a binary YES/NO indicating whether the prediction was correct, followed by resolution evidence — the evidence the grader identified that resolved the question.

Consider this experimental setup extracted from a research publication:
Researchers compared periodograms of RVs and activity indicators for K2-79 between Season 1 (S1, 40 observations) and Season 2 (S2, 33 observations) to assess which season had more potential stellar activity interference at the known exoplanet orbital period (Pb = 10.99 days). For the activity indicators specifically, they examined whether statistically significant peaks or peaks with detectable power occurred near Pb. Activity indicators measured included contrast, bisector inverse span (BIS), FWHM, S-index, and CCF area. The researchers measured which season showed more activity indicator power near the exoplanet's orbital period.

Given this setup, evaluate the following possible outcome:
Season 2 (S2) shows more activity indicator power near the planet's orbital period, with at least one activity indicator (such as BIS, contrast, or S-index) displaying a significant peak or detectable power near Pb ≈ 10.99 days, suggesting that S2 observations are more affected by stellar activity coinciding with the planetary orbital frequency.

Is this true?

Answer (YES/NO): YES